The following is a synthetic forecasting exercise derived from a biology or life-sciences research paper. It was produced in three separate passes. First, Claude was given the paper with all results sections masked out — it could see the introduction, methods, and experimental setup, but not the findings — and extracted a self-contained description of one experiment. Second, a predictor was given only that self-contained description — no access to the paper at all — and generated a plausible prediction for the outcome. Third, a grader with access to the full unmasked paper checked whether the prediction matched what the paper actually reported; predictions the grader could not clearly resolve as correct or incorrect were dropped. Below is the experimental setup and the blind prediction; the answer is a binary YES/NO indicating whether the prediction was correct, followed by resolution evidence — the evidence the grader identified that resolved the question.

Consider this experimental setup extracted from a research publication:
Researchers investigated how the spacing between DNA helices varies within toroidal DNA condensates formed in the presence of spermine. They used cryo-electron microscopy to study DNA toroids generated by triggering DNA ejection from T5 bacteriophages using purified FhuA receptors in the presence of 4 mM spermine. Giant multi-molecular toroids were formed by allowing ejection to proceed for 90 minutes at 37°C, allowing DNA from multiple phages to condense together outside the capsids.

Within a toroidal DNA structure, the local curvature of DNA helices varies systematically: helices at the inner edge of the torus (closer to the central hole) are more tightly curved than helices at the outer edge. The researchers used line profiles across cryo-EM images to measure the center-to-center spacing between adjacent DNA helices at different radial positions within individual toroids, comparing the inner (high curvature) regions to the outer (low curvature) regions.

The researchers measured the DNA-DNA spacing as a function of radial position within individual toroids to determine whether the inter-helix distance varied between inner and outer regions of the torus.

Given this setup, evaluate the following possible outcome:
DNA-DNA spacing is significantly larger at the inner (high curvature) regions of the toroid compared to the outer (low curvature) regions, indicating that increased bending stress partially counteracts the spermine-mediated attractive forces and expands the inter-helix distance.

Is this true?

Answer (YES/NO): YES